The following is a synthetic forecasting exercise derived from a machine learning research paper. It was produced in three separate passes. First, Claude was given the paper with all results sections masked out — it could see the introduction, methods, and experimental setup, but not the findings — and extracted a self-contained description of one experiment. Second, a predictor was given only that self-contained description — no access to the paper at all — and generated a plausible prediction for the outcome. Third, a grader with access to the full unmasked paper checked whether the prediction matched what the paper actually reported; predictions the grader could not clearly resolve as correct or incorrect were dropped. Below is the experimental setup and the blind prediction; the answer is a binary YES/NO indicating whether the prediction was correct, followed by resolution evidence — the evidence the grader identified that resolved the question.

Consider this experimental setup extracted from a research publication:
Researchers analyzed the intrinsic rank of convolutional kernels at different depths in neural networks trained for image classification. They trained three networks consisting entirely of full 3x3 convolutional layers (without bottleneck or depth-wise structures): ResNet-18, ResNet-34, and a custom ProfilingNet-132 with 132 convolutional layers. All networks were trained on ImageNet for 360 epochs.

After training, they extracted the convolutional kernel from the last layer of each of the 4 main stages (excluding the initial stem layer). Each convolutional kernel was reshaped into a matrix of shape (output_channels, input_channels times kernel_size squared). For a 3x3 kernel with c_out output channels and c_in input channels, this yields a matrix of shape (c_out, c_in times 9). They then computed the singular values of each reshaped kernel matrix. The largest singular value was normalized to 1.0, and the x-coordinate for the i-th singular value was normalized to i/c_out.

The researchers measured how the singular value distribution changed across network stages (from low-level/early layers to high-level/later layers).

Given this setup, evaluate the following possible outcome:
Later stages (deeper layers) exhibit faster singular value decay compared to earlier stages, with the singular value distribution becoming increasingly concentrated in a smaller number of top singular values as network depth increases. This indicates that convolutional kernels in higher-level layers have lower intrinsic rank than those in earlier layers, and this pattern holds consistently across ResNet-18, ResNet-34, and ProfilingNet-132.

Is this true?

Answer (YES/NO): YES